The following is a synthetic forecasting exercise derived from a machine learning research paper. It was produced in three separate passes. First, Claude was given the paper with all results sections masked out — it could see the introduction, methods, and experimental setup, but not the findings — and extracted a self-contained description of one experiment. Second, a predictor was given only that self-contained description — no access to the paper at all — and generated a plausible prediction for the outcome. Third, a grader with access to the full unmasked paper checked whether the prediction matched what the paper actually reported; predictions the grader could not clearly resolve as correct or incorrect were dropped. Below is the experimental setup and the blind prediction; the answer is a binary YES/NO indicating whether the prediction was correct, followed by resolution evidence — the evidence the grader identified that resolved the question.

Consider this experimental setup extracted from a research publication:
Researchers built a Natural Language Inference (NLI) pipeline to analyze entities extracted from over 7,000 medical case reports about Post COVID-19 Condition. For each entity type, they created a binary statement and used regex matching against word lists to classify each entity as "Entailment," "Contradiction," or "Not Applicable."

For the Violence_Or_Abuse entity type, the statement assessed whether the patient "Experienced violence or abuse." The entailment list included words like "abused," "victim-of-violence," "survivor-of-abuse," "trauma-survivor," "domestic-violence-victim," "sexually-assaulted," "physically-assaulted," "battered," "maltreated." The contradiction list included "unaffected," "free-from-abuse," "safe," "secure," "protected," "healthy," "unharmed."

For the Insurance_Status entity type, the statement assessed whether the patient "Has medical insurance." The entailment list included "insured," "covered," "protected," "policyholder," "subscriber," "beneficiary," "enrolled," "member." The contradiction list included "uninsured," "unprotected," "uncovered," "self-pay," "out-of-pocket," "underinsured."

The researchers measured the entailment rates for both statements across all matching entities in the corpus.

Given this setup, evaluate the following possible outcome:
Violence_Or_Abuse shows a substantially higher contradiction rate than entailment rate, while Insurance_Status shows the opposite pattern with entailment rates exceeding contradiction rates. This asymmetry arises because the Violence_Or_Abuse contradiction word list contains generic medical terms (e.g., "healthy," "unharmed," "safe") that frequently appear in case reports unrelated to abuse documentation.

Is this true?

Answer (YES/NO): NO